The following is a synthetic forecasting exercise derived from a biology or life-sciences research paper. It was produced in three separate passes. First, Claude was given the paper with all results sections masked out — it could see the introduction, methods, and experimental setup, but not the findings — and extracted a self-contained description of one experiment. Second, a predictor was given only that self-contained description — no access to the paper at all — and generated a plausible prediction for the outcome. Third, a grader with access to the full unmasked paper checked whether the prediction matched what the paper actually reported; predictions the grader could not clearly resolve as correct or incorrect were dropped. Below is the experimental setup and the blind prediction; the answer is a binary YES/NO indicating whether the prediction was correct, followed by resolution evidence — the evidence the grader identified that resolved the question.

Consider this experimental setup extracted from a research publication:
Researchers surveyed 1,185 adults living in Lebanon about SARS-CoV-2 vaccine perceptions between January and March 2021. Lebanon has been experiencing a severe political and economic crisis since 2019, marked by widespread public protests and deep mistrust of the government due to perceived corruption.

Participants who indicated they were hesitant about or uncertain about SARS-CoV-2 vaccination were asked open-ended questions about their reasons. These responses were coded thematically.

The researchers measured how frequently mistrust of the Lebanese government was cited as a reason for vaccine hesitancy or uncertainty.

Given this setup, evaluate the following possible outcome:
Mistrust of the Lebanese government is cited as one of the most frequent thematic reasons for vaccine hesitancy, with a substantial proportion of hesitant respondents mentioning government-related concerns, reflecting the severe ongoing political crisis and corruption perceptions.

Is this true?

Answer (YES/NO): NO